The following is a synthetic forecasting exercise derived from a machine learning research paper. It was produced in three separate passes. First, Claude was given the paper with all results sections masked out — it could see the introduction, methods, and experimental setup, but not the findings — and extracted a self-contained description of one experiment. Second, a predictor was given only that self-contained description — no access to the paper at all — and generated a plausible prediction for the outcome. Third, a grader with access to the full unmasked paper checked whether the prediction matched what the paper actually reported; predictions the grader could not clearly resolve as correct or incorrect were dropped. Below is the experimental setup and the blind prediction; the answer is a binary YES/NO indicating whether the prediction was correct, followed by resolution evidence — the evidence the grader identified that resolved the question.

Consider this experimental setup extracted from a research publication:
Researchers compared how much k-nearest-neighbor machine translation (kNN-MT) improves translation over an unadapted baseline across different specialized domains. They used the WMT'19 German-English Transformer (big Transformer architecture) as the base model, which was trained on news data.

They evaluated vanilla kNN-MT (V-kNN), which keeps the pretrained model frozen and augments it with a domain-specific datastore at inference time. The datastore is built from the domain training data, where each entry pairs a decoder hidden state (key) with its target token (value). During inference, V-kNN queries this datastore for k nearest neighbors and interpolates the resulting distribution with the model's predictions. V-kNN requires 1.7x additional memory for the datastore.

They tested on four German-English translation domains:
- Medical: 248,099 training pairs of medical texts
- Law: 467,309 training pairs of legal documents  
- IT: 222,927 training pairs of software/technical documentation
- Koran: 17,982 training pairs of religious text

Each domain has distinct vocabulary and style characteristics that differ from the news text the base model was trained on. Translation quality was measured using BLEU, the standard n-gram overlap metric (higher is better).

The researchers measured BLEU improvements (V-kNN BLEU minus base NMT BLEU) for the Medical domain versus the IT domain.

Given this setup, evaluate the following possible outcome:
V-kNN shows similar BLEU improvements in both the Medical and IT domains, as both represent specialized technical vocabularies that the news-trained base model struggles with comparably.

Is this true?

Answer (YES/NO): NO